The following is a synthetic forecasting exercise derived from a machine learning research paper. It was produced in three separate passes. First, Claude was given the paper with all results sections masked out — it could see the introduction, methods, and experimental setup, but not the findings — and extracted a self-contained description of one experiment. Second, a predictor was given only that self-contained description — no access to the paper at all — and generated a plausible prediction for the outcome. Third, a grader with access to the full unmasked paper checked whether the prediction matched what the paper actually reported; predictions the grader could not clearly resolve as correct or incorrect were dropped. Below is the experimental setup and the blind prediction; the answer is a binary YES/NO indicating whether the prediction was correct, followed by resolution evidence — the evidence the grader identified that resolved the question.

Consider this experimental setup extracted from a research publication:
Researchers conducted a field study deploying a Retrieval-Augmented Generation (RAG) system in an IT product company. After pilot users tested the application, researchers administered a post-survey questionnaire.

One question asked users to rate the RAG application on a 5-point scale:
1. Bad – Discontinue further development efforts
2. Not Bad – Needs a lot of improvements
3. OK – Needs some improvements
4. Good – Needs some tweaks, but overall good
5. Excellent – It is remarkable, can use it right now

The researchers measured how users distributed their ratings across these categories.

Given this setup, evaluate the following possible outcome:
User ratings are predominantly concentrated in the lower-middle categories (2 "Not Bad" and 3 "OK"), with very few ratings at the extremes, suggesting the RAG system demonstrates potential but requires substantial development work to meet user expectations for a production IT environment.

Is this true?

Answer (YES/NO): YES